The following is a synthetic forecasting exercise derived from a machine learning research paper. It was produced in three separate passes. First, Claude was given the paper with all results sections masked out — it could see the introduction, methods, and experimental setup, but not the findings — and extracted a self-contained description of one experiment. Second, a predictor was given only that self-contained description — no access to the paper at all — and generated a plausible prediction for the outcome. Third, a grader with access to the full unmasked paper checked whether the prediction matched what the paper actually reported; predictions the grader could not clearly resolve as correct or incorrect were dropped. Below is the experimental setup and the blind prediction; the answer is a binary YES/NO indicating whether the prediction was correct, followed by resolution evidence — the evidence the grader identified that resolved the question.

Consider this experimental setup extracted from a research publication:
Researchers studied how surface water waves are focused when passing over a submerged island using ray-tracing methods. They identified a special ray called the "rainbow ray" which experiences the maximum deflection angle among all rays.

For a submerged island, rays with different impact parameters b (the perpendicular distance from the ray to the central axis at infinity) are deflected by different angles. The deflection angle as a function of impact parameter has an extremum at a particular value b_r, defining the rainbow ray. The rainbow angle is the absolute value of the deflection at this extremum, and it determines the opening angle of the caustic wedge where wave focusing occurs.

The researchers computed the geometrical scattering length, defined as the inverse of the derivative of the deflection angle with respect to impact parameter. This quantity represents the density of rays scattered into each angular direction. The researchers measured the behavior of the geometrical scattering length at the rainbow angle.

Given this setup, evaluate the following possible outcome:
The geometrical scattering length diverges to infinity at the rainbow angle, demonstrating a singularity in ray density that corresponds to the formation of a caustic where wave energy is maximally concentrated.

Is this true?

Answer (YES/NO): YES